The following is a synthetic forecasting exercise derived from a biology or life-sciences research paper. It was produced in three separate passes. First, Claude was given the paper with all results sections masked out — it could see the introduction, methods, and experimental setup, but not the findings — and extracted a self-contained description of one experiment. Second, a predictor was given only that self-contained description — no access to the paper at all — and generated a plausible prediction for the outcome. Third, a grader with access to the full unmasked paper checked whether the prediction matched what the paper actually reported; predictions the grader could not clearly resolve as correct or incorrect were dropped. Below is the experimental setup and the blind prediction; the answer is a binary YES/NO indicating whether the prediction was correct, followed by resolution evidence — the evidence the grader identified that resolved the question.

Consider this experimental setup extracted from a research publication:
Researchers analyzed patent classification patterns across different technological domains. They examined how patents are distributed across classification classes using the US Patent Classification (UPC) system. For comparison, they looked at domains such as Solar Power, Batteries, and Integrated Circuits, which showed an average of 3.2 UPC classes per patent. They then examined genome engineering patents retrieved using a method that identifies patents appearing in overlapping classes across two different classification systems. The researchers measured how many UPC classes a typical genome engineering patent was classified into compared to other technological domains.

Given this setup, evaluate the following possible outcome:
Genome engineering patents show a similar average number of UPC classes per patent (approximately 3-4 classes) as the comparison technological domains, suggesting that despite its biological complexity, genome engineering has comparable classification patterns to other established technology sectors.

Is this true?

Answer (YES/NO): NO